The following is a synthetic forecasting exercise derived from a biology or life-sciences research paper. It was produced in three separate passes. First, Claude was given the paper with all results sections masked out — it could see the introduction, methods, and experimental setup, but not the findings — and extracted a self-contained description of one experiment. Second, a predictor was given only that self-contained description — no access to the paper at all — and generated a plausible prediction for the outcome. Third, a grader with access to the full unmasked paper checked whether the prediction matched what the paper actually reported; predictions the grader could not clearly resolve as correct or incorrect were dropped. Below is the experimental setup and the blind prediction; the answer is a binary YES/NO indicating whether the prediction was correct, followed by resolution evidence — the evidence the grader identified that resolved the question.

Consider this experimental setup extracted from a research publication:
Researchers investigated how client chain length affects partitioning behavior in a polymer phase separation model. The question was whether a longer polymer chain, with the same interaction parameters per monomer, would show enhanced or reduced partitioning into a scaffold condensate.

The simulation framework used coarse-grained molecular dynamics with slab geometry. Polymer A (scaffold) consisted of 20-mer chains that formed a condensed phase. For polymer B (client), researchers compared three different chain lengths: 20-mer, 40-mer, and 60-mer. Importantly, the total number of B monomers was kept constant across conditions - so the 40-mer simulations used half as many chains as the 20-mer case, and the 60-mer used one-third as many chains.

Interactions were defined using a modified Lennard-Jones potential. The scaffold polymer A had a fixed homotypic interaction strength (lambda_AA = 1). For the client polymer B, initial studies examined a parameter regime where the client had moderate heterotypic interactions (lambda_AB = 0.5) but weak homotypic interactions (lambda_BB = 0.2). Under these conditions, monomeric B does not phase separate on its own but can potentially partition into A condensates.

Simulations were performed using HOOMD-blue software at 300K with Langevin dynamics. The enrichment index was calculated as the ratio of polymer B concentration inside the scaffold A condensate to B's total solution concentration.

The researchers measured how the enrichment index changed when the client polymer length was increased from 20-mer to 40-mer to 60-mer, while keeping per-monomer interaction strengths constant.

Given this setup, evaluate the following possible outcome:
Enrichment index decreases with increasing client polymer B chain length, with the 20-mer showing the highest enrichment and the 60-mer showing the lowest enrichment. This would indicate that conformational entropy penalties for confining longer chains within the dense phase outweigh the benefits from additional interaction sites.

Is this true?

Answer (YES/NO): NO